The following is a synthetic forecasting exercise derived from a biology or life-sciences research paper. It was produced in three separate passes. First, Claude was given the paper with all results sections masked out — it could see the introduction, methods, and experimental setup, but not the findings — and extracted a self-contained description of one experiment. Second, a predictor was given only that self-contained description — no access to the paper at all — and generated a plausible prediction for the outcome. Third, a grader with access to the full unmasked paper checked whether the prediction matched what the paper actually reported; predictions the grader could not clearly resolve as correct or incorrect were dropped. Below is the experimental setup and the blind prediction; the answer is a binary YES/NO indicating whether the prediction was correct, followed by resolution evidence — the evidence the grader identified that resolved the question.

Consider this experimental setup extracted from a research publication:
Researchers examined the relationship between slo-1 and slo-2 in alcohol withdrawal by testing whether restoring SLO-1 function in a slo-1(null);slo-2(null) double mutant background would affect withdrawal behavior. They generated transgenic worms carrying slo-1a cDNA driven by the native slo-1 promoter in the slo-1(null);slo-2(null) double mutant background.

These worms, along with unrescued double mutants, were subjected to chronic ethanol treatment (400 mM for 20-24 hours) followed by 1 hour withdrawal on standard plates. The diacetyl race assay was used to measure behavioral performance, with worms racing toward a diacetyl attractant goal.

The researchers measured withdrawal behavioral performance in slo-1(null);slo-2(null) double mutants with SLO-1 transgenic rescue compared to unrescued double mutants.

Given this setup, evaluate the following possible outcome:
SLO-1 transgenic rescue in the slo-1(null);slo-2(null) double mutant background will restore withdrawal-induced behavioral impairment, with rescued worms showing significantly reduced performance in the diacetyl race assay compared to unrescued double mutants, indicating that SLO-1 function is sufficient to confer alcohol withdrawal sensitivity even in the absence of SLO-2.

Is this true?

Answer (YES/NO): NO